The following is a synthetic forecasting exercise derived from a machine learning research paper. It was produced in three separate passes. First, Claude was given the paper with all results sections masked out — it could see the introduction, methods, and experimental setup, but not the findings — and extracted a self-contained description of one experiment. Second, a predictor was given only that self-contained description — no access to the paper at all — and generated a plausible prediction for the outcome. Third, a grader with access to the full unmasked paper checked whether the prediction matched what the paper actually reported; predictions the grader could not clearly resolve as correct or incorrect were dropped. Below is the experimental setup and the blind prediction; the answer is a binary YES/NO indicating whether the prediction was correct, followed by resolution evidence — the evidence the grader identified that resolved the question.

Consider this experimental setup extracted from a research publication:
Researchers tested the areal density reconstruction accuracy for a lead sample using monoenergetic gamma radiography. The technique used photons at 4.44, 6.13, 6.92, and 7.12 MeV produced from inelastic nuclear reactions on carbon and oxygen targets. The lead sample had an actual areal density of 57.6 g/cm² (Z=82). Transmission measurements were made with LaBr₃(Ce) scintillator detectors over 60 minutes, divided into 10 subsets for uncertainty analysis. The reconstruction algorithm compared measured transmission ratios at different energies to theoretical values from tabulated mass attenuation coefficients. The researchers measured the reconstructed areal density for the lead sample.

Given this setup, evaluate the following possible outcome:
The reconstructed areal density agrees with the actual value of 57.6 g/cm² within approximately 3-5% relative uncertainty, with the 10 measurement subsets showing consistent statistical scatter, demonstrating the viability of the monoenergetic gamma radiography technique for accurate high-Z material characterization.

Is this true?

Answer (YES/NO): NO